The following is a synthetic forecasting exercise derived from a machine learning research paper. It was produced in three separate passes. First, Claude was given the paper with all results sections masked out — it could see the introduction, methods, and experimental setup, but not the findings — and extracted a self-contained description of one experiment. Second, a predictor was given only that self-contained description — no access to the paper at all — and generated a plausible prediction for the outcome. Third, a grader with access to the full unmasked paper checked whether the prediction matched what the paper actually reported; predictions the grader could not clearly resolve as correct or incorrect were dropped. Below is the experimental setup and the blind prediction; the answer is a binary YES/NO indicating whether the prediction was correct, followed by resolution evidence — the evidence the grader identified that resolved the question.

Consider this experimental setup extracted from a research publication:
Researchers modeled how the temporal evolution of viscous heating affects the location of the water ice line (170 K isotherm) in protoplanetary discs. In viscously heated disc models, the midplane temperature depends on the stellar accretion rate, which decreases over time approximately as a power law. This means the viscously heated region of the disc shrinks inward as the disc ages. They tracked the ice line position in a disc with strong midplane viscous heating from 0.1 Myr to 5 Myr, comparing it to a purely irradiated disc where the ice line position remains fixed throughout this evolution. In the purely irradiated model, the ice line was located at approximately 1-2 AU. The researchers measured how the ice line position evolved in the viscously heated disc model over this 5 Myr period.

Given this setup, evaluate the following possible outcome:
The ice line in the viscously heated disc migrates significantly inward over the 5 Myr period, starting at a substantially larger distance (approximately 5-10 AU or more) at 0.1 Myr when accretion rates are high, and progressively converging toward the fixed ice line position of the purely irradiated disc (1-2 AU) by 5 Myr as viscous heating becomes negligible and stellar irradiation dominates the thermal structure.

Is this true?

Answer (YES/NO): NO